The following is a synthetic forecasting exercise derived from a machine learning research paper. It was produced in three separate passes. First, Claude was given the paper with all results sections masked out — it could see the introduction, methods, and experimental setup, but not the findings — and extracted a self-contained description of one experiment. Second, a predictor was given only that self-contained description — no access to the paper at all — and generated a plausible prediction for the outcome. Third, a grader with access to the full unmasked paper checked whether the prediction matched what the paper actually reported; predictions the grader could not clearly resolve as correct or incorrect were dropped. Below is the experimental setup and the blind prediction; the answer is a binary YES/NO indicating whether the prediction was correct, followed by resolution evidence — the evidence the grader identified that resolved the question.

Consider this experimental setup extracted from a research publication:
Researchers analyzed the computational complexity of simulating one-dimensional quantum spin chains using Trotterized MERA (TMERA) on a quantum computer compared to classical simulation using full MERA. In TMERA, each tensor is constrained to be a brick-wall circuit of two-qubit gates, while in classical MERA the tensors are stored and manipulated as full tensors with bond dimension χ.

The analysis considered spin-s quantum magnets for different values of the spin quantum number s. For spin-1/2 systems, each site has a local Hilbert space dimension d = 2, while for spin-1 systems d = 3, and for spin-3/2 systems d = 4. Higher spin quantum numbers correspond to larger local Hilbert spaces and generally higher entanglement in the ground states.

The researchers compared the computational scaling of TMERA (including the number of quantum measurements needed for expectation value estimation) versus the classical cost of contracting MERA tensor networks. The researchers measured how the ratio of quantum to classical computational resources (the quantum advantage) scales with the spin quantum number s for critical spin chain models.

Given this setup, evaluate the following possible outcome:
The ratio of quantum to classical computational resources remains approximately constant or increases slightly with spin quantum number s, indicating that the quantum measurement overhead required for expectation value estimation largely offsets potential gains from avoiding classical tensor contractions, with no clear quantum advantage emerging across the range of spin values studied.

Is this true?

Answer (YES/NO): NO